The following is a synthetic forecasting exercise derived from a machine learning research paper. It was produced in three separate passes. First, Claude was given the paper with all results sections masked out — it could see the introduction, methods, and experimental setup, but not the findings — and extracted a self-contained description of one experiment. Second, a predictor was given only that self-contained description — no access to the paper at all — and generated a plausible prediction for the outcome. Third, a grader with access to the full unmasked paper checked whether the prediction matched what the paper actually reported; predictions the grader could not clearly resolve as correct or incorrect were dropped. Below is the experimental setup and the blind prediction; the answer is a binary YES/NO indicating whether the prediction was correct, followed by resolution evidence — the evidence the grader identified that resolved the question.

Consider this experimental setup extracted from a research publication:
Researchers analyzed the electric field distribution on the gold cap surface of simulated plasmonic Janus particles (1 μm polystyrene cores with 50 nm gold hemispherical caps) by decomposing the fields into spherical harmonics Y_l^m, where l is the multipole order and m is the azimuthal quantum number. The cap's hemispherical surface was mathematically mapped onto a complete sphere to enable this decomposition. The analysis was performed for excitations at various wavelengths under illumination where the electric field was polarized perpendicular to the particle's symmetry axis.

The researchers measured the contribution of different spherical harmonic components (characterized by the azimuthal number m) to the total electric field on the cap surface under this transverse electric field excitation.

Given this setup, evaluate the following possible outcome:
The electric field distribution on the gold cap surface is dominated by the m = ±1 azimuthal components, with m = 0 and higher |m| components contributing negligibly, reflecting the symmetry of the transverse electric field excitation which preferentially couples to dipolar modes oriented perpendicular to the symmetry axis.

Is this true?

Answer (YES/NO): YES